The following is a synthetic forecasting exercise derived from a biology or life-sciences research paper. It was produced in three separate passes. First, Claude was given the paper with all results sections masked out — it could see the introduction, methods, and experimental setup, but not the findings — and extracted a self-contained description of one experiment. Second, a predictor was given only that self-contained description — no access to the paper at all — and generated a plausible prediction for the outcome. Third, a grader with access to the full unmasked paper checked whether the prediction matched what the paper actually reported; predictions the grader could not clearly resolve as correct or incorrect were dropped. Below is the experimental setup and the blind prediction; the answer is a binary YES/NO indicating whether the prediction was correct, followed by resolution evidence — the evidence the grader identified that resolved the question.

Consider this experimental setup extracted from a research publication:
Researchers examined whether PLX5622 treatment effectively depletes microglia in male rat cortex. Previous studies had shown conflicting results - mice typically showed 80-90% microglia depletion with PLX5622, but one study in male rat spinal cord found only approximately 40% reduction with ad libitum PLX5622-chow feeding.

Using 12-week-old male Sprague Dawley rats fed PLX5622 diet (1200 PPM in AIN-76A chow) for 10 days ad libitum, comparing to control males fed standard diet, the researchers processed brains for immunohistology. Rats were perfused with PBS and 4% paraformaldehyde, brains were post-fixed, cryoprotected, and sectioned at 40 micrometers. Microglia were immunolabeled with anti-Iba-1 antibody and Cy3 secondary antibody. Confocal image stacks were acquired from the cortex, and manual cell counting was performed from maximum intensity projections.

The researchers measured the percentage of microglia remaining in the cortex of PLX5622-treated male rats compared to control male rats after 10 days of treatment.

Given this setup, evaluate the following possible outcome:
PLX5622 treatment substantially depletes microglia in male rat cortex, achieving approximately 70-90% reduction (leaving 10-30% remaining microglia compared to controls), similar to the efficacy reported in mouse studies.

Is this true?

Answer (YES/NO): NO